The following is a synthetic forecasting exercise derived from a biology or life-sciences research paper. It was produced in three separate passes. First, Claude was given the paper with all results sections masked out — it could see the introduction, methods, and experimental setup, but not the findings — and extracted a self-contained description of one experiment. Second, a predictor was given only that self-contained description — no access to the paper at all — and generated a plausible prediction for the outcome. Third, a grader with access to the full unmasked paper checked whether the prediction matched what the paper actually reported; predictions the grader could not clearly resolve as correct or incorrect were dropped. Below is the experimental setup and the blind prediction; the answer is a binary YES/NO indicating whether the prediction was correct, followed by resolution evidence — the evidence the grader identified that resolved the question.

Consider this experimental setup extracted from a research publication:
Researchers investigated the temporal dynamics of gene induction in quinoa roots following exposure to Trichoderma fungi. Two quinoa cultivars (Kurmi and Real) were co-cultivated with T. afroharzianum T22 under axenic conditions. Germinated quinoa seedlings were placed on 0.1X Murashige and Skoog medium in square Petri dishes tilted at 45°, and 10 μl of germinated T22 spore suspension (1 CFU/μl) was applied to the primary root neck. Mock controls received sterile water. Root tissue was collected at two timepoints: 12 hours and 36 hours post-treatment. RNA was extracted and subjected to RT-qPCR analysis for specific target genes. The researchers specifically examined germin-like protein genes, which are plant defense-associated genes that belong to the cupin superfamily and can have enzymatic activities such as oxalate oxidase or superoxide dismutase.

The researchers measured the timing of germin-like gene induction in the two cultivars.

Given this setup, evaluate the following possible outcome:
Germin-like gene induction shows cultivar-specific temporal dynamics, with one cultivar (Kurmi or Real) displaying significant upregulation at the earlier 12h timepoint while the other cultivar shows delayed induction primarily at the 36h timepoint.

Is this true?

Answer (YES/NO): YES